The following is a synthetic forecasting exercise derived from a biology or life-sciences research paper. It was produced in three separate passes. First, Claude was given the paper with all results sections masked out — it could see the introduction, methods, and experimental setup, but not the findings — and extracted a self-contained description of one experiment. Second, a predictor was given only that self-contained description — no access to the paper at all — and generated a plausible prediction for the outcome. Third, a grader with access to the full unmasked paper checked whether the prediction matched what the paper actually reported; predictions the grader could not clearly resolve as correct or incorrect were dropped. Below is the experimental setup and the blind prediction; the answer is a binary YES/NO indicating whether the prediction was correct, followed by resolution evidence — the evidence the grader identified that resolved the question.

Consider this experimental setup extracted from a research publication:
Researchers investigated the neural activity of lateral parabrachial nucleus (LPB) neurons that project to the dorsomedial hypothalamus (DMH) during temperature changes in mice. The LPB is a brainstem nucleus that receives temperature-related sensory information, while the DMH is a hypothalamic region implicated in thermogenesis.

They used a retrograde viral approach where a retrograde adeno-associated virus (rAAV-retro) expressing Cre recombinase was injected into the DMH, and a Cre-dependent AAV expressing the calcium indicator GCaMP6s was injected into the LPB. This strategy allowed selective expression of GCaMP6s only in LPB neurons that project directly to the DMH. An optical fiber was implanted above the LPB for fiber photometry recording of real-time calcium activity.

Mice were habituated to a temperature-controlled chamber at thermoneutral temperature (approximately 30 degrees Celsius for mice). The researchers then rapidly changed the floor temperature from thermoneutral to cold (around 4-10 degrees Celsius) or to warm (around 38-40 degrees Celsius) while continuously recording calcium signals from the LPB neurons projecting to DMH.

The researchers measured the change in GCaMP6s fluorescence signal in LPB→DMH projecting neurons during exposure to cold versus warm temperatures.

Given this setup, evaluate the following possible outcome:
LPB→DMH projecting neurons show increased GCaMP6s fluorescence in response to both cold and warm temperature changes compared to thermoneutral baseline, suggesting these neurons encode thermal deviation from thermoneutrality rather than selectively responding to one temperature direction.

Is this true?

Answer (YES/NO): NO